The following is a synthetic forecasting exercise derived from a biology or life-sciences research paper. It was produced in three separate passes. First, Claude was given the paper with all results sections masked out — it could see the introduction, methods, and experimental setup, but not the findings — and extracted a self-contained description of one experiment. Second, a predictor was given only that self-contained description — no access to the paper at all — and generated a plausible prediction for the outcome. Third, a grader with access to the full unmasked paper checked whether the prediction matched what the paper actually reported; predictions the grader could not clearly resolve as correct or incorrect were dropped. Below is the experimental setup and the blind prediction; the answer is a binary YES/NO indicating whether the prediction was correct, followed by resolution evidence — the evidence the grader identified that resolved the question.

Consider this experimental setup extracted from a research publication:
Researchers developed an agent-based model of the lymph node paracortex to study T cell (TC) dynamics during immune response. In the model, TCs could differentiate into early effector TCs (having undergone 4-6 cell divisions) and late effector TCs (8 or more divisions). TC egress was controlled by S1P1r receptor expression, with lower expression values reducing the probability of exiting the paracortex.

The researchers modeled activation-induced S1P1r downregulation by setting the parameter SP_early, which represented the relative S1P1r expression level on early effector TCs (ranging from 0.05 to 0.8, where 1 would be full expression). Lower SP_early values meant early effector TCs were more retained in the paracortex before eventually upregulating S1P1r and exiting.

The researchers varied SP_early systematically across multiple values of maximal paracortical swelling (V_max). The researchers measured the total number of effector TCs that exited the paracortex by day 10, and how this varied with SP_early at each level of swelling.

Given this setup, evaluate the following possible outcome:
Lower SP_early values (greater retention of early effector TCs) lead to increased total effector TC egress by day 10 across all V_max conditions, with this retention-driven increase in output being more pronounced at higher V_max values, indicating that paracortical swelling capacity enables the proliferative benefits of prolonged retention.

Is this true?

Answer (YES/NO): NO